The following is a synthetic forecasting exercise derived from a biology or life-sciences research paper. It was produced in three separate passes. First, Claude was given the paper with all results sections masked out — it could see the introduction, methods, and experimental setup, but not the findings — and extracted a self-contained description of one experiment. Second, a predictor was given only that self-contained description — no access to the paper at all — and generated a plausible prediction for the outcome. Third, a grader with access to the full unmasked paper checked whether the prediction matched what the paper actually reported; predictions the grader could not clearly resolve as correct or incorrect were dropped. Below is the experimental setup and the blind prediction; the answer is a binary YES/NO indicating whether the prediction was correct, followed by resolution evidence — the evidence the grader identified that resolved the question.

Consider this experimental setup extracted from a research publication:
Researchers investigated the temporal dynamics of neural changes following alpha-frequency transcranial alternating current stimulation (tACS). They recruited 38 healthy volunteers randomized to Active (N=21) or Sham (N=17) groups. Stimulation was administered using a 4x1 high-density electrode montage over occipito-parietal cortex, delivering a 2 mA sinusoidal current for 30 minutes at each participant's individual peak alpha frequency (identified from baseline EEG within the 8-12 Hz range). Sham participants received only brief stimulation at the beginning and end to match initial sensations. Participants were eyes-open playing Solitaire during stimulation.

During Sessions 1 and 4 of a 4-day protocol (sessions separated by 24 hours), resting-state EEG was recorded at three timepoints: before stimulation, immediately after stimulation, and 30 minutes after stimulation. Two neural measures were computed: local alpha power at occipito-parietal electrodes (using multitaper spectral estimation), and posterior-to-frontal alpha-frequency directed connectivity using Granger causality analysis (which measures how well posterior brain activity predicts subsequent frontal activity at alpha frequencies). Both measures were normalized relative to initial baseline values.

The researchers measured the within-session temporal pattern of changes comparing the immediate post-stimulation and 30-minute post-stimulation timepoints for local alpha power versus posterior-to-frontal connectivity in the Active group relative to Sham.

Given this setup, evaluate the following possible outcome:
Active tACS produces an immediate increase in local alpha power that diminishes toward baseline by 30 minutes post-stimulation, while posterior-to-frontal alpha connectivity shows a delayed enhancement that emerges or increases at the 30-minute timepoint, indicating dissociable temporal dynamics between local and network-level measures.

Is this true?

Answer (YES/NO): NO